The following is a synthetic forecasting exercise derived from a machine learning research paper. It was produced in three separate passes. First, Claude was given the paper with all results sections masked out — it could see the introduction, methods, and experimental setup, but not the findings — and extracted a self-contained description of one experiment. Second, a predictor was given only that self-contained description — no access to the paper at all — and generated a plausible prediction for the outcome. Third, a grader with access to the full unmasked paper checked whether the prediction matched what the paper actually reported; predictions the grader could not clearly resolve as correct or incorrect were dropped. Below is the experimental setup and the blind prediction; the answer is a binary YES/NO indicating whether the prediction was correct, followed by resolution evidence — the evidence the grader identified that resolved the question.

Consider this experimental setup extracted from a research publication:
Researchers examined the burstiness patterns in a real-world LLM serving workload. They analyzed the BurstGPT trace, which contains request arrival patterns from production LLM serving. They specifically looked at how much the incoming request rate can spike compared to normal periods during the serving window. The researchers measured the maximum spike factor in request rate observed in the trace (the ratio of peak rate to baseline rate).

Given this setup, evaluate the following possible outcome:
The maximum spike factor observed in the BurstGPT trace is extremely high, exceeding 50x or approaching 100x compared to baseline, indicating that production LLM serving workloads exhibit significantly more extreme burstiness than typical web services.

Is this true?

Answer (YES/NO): NO